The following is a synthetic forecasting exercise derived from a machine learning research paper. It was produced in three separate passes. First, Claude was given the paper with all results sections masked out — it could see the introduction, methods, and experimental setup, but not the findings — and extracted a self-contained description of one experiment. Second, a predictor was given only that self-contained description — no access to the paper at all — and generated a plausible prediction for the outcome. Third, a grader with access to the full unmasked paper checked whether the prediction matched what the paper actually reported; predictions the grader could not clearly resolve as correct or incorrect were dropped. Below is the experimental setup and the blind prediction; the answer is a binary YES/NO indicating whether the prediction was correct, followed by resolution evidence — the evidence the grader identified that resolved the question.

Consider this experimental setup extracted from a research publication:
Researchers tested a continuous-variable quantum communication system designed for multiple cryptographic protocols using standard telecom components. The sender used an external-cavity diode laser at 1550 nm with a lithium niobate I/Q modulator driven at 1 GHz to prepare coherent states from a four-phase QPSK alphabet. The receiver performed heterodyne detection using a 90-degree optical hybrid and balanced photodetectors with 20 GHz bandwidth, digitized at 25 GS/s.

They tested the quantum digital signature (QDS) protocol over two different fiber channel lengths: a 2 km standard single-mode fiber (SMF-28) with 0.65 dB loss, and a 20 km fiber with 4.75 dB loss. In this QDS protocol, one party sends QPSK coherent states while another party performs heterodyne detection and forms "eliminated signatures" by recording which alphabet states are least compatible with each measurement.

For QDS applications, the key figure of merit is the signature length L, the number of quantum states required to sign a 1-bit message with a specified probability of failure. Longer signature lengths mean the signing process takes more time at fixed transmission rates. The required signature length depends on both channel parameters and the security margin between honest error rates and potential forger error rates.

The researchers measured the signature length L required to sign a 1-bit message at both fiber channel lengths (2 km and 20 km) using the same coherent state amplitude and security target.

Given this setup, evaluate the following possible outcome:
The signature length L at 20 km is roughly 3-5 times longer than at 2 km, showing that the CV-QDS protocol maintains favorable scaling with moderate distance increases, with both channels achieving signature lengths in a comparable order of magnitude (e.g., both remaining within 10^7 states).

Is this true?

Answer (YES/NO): NO